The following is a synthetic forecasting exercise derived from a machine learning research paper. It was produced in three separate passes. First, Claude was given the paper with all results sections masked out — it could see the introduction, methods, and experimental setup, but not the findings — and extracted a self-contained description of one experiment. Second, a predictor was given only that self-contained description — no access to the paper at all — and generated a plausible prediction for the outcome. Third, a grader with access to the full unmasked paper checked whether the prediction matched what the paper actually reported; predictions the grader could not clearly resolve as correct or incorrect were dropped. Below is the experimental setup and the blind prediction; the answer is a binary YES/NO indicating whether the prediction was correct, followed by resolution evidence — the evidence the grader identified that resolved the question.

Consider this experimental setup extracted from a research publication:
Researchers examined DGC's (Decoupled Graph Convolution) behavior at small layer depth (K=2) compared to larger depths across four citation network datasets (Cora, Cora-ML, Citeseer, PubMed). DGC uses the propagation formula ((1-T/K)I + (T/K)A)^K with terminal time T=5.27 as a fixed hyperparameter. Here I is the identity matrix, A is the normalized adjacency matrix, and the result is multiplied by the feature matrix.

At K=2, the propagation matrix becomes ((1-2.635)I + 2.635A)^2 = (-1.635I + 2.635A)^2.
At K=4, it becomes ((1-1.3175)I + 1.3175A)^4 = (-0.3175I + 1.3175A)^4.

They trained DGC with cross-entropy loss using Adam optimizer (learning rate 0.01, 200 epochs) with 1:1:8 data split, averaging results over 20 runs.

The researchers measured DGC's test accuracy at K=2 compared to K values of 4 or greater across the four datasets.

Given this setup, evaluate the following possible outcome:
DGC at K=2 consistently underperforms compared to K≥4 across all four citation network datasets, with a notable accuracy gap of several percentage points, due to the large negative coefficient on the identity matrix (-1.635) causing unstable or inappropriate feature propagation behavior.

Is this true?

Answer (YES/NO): NO